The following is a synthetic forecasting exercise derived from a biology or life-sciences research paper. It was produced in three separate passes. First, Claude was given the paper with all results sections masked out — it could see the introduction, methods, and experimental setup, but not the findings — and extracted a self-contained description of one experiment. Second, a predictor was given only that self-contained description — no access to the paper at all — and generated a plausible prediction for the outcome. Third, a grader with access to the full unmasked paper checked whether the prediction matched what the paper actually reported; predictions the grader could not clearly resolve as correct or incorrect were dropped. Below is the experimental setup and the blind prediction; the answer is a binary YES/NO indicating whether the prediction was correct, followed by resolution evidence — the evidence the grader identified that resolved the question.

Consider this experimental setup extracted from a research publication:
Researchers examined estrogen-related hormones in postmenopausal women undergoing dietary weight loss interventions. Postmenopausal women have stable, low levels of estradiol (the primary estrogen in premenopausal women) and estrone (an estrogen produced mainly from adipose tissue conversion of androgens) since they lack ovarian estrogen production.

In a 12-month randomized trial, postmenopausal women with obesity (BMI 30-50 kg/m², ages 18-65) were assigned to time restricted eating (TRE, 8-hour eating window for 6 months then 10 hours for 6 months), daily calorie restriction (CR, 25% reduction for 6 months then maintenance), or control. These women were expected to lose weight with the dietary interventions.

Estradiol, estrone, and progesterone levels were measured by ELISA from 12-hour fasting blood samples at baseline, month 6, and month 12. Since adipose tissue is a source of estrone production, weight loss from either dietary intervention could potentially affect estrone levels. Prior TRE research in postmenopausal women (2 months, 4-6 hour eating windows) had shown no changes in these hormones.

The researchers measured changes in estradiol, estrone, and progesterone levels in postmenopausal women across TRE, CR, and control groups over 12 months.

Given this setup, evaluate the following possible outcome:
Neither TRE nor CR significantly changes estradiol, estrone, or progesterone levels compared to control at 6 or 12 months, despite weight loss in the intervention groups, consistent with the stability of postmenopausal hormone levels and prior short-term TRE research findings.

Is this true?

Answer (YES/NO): YES